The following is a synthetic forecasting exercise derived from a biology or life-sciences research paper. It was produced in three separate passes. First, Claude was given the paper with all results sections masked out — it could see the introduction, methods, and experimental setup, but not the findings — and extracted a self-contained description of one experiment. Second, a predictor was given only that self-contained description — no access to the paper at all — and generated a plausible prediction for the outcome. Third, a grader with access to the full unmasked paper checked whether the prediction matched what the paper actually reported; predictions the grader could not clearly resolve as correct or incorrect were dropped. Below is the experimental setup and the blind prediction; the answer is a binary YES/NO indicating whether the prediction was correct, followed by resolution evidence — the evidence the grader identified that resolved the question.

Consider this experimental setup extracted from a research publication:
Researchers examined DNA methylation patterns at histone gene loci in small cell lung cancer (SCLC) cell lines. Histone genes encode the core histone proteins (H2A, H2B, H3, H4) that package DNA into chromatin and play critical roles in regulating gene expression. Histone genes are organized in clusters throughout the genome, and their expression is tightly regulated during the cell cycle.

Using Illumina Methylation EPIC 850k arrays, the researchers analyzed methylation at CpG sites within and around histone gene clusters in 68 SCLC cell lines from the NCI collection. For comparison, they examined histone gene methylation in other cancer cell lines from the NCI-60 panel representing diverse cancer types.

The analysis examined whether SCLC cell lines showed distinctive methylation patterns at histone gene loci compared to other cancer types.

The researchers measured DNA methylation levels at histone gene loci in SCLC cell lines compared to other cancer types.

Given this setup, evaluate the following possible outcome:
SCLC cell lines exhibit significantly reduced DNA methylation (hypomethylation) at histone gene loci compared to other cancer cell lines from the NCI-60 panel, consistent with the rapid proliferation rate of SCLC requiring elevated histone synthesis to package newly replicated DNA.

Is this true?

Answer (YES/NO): NO